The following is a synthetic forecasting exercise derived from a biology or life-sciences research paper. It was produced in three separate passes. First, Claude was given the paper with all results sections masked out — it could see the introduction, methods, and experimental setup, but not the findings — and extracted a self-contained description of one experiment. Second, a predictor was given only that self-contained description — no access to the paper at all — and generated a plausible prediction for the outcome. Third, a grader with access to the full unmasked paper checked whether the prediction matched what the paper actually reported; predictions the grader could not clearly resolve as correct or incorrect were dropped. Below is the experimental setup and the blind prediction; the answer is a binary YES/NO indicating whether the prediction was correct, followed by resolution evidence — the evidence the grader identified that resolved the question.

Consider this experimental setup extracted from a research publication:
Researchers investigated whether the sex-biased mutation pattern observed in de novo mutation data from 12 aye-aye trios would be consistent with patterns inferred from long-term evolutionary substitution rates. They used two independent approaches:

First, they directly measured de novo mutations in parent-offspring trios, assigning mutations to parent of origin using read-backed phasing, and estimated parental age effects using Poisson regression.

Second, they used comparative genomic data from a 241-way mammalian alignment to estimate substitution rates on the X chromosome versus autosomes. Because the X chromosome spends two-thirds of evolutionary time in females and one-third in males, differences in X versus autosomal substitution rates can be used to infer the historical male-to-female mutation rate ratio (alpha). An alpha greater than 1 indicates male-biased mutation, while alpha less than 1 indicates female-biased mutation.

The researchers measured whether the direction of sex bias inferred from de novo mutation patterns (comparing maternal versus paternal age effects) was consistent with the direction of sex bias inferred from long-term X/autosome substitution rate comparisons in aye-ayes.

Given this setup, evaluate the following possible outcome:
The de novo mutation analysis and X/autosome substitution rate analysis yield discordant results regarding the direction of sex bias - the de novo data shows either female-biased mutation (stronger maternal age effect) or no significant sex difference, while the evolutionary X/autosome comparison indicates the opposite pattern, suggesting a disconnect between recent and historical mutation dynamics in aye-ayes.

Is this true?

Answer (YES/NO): YES